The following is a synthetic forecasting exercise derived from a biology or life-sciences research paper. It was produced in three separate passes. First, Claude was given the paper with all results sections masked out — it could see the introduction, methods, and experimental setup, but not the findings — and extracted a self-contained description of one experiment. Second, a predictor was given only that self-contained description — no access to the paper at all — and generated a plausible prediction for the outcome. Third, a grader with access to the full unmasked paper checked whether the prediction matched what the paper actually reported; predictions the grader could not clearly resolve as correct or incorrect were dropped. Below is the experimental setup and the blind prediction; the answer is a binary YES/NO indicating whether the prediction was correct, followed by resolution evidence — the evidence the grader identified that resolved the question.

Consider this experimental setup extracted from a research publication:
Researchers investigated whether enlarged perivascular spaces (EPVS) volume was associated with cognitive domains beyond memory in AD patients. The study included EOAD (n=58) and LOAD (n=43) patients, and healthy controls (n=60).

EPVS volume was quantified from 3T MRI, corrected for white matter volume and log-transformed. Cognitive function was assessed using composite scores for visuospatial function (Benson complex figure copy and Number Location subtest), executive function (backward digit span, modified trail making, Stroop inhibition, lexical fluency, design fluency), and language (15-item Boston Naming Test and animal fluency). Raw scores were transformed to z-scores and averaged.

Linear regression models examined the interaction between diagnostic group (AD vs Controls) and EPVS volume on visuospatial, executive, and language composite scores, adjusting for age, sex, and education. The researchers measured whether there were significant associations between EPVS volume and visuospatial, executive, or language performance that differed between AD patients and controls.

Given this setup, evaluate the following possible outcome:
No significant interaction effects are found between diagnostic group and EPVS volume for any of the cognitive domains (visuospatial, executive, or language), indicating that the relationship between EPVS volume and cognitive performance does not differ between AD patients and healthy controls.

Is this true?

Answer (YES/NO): YES